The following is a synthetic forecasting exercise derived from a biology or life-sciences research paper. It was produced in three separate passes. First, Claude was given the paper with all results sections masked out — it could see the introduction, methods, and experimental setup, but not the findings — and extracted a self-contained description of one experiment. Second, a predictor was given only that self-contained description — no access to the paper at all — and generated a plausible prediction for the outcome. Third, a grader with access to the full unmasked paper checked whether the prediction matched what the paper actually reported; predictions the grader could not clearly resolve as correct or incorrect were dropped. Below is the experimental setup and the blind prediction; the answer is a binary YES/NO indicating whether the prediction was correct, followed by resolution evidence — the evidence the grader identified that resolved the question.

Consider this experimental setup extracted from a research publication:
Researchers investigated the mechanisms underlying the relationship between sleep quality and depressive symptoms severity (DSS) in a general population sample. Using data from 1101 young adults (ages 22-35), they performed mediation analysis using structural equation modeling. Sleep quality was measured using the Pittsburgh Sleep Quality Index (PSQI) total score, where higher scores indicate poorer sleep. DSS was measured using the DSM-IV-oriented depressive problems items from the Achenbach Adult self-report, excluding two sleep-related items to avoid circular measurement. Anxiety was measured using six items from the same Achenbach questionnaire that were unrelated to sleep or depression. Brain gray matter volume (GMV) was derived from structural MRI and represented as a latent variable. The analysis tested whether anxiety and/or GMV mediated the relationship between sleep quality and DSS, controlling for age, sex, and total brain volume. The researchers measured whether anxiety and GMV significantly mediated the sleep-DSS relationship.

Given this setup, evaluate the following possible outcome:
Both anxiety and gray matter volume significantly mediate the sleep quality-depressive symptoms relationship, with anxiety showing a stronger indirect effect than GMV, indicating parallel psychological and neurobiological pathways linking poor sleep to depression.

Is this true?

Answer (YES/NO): NO